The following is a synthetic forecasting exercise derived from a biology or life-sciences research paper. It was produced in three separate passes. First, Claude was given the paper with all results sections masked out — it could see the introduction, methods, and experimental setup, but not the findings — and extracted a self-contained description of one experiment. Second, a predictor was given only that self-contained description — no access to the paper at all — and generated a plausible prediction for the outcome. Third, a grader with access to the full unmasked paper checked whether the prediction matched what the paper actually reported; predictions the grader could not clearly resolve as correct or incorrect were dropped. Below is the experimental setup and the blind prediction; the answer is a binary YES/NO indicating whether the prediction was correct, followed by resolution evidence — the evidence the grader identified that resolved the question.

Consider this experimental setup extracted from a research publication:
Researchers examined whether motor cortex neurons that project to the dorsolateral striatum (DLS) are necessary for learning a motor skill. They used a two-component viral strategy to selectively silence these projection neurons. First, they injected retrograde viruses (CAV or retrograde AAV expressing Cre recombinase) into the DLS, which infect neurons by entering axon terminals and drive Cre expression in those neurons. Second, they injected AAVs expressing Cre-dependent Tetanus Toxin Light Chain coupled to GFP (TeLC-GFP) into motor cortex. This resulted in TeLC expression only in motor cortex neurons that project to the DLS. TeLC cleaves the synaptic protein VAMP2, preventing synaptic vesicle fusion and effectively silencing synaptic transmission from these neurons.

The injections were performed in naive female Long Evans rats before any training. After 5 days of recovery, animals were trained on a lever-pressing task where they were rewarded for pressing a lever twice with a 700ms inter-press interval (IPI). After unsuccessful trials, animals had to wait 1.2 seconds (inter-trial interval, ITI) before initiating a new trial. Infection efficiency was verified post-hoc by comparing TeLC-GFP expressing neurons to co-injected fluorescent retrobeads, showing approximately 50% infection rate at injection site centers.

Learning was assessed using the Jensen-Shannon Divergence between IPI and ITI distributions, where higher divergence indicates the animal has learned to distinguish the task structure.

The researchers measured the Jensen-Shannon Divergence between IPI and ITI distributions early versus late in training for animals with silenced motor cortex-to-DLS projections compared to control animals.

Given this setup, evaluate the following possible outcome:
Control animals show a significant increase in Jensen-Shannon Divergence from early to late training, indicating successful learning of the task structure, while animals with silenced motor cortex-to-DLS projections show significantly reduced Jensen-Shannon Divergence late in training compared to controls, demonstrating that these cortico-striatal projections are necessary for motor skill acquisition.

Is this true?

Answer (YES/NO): YES